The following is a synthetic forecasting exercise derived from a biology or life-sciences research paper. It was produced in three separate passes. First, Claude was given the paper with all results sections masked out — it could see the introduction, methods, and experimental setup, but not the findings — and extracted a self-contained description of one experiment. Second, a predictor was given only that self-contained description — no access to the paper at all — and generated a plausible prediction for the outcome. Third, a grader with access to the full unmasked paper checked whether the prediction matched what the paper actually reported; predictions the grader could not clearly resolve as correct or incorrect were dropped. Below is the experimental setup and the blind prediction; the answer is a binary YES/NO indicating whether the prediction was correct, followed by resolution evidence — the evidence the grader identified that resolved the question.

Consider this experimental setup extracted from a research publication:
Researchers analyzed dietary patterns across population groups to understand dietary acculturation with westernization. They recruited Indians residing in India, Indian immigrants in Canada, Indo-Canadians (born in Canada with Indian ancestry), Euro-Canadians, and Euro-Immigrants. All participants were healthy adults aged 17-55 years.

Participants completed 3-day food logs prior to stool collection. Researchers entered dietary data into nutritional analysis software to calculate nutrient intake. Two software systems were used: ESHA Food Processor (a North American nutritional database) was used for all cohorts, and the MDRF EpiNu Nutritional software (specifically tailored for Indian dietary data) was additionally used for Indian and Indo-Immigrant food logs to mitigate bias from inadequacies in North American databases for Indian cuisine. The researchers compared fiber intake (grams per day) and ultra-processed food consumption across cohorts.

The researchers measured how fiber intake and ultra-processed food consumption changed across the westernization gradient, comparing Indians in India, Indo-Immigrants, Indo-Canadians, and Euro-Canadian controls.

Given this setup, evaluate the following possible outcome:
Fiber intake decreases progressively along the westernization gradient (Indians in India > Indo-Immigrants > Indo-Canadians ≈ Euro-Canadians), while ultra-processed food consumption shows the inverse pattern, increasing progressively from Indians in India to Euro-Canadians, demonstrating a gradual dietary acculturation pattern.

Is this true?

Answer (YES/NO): NO